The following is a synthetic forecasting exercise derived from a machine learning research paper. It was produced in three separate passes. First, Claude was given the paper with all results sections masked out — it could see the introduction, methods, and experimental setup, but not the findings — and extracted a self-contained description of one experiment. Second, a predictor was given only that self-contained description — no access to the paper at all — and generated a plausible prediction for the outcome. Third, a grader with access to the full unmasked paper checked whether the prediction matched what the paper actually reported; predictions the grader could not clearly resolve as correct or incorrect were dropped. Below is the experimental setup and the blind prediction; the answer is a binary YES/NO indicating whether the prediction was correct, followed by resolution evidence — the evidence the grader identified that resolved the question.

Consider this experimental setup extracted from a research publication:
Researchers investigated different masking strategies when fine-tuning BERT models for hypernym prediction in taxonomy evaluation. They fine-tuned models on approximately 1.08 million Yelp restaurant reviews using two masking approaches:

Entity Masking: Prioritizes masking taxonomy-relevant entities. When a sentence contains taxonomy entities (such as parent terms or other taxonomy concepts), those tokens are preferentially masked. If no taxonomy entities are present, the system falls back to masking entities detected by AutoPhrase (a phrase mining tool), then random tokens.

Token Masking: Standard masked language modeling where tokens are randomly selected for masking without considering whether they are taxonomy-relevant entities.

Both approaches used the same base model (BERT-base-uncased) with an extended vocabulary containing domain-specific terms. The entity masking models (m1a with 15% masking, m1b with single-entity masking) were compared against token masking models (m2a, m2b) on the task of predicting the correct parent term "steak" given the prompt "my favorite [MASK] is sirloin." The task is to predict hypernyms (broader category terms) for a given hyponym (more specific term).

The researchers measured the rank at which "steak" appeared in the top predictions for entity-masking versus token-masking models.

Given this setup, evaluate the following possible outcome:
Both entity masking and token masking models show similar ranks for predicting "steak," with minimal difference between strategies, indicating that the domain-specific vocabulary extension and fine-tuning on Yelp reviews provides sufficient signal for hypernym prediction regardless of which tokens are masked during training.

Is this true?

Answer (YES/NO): NO